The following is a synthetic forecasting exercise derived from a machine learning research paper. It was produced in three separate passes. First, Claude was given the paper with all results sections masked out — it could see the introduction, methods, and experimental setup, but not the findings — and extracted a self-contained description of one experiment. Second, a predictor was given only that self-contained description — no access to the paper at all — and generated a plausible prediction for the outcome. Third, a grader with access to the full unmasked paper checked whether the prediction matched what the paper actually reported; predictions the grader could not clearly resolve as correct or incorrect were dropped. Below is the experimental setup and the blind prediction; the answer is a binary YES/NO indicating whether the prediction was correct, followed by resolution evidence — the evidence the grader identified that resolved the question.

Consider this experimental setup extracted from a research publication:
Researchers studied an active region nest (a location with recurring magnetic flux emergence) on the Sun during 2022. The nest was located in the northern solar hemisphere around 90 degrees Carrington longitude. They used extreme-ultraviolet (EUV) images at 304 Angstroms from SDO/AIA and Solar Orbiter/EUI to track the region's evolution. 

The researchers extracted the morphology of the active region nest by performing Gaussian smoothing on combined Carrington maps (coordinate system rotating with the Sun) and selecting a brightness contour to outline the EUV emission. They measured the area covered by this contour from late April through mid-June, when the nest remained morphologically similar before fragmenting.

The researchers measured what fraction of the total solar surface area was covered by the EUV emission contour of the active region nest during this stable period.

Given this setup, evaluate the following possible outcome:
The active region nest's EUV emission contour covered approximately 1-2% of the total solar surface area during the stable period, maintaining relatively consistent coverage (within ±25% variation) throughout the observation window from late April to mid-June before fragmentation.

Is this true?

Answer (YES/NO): YES